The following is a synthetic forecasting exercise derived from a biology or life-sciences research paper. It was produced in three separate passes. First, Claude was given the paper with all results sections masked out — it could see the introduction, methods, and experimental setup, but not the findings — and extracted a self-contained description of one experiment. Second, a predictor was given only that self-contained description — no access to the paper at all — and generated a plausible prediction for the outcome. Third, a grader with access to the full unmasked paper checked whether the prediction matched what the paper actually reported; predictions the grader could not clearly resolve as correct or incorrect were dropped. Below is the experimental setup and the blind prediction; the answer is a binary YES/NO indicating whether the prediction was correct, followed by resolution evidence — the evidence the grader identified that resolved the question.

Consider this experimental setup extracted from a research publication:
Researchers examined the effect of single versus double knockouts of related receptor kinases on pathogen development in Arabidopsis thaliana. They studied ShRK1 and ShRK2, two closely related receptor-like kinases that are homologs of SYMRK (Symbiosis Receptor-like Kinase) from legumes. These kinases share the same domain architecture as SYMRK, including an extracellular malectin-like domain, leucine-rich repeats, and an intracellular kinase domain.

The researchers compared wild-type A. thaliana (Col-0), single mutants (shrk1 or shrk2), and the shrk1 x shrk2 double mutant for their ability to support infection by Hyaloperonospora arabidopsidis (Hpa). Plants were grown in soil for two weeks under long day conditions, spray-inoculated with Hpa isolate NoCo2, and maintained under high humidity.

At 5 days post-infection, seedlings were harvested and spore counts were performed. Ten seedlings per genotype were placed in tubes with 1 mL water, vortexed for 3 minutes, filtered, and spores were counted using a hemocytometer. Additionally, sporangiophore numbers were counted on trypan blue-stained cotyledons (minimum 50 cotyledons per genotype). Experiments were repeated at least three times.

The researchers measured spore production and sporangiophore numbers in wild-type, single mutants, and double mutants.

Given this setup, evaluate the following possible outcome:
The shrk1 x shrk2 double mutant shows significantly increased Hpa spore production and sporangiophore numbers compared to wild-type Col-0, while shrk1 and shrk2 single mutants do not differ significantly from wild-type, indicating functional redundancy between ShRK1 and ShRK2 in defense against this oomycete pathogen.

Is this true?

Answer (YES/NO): NO